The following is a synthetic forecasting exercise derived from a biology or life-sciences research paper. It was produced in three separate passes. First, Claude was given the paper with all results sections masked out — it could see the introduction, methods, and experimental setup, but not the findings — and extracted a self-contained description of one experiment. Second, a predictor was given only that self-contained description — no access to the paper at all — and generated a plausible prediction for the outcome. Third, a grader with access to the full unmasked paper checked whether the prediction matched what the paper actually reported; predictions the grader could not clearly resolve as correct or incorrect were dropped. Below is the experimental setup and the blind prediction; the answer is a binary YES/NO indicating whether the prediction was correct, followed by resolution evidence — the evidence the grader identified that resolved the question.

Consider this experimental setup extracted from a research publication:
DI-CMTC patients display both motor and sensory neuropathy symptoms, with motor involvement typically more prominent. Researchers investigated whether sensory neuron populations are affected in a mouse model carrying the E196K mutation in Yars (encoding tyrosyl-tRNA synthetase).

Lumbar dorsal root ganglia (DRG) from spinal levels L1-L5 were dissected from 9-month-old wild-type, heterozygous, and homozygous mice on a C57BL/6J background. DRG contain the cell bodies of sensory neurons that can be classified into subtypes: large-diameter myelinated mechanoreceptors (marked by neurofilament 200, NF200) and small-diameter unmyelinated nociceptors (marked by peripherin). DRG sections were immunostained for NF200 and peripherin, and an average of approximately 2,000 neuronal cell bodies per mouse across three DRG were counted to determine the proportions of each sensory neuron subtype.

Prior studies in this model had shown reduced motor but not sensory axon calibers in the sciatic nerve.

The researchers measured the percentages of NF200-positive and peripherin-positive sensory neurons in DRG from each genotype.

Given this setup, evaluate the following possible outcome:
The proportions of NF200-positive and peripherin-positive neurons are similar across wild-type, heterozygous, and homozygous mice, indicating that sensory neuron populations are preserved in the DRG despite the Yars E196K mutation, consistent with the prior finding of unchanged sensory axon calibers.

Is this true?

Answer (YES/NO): NO